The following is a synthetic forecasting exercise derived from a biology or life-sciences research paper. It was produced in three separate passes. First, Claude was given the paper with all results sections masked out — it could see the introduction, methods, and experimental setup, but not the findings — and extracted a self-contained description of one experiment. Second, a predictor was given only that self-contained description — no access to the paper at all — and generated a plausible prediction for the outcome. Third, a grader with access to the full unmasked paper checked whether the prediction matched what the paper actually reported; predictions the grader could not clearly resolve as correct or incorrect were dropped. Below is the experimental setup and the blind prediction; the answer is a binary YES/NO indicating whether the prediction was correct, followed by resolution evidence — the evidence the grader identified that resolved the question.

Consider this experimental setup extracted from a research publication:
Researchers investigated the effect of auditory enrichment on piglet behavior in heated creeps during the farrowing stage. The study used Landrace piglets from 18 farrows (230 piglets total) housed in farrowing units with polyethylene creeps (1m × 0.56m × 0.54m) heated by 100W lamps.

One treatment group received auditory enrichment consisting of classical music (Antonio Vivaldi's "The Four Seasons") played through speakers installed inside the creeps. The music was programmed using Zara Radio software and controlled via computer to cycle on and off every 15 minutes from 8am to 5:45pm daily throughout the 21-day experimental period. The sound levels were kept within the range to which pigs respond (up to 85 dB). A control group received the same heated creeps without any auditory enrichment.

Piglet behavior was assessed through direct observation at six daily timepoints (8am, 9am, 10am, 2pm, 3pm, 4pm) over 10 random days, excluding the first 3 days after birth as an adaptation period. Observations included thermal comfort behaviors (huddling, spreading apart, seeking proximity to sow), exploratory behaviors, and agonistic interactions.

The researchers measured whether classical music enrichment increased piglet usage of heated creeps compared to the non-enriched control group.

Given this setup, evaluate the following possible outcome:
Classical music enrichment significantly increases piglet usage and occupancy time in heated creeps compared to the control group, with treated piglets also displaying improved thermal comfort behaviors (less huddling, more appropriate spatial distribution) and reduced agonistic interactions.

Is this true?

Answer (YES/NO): NO